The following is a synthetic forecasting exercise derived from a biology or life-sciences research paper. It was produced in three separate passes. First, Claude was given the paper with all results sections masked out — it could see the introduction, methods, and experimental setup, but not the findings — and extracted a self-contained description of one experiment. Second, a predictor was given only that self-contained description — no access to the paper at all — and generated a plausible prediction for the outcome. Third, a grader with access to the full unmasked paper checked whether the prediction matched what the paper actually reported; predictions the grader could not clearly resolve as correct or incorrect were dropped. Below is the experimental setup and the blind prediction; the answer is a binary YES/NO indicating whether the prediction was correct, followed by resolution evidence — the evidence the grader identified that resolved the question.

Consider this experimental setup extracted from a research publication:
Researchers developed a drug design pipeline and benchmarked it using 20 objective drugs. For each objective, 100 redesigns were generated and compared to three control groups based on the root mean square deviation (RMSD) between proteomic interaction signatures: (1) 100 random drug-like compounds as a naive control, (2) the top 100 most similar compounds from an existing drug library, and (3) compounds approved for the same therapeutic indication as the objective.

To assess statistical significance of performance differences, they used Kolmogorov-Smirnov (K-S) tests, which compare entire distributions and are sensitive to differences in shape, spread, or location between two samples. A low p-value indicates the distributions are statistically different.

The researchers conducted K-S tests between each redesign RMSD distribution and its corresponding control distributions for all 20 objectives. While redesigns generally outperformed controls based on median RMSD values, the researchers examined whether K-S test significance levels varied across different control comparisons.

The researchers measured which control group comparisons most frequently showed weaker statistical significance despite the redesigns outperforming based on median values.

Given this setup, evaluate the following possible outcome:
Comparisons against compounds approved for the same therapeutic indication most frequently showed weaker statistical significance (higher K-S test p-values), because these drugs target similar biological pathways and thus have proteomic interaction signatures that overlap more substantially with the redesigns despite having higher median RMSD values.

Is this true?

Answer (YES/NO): YES